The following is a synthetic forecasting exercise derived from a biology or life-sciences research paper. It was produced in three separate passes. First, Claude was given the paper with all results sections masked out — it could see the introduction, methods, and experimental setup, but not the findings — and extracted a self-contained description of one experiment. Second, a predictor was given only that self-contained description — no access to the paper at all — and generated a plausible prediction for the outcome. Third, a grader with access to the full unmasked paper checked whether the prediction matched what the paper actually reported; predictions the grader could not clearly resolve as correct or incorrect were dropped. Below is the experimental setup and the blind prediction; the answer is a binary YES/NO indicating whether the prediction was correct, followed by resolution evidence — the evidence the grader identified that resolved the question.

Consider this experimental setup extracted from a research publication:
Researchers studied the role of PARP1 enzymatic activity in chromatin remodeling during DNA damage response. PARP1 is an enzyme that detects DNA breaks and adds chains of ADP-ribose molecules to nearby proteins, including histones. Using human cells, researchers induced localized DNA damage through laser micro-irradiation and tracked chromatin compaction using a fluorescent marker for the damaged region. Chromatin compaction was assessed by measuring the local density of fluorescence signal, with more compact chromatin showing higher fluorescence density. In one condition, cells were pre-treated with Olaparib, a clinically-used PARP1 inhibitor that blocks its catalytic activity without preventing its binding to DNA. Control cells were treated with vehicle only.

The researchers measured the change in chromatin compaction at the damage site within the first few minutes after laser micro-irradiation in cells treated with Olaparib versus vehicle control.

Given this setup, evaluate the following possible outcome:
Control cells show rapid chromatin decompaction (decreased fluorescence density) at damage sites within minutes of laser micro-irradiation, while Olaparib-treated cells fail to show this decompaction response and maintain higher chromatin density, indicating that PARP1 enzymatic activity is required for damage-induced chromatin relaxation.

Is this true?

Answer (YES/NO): YES